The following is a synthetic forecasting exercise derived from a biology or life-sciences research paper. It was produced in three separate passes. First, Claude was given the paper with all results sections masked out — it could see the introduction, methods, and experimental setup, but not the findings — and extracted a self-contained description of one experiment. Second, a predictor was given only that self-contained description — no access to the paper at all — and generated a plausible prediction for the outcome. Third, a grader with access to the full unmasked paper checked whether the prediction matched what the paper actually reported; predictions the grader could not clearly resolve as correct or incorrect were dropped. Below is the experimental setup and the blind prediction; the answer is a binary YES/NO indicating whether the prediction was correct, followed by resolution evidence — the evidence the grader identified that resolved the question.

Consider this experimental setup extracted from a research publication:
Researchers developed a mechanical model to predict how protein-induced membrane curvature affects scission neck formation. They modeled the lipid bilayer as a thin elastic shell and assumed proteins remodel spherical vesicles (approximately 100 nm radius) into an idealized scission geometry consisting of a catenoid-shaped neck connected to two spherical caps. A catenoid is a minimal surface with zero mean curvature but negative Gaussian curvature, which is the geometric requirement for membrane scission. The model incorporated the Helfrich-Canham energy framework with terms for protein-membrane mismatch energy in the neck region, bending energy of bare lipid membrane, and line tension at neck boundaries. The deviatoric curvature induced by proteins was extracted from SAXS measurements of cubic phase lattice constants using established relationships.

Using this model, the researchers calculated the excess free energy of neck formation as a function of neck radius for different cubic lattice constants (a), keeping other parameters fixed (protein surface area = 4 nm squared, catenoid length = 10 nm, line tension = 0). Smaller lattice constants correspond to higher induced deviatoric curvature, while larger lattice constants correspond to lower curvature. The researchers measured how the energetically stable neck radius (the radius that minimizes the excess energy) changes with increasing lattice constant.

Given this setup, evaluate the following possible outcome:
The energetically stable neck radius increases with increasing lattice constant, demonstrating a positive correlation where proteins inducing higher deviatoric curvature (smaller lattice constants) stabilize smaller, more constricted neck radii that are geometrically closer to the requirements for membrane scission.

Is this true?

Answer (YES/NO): YES